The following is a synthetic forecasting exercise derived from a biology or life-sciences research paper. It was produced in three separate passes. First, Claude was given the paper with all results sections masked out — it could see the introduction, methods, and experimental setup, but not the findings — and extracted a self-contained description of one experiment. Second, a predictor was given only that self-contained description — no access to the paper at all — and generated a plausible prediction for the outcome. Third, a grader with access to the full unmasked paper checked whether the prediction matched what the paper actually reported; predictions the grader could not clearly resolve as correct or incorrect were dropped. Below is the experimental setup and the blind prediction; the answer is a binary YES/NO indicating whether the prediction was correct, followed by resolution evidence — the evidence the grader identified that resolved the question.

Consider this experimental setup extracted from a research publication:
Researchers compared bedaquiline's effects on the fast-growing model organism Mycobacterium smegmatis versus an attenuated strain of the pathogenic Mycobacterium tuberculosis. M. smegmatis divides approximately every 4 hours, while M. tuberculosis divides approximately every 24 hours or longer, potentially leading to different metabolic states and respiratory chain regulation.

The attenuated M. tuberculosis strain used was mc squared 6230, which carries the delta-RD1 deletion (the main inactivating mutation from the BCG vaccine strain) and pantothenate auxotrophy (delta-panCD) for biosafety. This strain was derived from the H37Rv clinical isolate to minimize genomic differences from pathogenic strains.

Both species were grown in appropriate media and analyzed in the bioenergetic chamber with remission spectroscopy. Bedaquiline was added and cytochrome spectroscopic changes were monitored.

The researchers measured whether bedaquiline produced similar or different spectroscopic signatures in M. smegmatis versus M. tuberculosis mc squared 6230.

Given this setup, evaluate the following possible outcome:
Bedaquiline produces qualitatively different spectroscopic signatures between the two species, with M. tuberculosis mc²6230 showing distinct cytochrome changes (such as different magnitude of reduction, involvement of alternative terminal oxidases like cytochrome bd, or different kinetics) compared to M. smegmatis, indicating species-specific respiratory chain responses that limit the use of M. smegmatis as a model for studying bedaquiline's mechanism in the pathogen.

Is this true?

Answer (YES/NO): NO